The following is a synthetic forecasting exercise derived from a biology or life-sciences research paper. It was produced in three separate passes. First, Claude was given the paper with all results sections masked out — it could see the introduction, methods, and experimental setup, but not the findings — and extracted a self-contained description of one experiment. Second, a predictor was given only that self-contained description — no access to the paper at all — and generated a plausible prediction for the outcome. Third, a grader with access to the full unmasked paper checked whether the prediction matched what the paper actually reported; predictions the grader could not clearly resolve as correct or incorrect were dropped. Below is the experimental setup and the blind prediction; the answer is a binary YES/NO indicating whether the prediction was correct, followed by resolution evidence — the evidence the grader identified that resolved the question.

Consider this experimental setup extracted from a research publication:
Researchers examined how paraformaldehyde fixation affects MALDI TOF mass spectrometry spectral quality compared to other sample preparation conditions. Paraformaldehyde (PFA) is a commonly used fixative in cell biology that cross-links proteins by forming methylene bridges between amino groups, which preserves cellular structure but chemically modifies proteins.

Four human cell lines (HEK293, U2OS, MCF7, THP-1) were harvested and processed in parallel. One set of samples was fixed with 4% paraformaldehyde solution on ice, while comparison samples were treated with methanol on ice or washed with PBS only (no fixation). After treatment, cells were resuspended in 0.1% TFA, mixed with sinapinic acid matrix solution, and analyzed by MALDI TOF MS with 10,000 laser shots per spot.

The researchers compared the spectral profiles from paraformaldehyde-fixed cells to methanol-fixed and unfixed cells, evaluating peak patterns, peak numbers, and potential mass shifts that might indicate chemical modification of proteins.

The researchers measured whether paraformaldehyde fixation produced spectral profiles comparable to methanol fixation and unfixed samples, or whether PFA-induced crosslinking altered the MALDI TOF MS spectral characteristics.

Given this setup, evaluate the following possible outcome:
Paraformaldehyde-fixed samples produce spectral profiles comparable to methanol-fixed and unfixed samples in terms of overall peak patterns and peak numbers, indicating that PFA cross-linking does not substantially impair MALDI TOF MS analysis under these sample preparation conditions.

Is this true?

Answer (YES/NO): NO